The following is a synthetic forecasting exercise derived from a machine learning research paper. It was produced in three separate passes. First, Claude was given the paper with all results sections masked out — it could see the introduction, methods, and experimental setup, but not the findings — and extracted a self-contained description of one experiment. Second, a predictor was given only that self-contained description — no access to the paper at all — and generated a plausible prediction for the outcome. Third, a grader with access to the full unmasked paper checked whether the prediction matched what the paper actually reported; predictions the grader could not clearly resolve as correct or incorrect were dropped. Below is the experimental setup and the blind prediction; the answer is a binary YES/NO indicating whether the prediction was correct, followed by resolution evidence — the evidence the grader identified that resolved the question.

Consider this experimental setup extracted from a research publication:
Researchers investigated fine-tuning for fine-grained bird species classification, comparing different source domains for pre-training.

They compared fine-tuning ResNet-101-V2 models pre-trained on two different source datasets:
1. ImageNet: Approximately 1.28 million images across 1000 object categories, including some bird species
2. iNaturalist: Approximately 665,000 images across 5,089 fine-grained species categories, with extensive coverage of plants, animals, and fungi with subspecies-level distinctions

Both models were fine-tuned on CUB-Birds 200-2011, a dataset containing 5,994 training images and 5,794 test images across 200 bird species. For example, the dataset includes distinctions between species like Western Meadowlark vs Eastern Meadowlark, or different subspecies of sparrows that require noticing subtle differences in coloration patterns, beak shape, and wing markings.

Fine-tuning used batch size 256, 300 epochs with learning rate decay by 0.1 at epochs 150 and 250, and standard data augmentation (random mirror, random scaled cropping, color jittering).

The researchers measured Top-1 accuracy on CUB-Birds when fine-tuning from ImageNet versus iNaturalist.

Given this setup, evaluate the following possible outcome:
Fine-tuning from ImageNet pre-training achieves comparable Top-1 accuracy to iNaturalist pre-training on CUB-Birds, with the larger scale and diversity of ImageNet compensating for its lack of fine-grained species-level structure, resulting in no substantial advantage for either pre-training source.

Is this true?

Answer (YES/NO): NO